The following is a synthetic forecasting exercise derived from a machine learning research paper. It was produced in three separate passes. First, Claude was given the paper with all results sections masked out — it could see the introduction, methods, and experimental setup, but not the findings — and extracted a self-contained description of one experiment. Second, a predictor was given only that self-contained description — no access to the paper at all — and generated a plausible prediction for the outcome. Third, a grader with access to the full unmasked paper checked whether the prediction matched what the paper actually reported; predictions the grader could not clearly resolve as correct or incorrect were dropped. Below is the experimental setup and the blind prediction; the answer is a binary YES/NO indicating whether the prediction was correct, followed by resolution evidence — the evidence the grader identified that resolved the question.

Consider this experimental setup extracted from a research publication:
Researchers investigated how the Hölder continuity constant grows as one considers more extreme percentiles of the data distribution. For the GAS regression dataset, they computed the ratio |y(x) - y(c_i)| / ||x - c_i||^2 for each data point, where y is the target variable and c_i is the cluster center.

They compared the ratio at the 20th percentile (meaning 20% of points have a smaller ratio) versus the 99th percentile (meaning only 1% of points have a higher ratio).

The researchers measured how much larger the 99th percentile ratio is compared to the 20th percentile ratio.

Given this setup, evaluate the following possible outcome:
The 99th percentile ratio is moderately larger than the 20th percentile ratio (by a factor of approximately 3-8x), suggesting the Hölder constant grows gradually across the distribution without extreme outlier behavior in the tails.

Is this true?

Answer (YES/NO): NO